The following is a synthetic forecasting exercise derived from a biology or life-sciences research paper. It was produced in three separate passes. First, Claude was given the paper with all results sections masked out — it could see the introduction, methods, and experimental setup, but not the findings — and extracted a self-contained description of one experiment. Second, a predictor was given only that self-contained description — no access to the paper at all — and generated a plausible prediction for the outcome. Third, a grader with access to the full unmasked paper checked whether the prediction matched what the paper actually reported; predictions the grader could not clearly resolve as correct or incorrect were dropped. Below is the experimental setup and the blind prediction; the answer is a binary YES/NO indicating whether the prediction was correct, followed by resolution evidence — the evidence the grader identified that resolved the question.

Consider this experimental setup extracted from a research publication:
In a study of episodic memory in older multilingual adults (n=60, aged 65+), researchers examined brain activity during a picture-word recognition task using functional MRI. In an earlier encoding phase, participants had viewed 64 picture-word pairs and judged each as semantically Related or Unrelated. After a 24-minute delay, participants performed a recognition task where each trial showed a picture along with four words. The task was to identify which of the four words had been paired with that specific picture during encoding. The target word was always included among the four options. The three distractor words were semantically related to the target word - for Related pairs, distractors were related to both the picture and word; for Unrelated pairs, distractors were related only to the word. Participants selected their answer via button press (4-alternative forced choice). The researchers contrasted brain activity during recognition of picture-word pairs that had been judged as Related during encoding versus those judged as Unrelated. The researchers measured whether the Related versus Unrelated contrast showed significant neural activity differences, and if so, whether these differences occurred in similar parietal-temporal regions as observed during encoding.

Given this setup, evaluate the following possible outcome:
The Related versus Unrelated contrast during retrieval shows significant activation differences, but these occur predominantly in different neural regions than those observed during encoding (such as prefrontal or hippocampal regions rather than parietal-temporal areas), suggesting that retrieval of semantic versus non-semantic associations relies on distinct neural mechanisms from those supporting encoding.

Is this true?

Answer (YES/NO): NO